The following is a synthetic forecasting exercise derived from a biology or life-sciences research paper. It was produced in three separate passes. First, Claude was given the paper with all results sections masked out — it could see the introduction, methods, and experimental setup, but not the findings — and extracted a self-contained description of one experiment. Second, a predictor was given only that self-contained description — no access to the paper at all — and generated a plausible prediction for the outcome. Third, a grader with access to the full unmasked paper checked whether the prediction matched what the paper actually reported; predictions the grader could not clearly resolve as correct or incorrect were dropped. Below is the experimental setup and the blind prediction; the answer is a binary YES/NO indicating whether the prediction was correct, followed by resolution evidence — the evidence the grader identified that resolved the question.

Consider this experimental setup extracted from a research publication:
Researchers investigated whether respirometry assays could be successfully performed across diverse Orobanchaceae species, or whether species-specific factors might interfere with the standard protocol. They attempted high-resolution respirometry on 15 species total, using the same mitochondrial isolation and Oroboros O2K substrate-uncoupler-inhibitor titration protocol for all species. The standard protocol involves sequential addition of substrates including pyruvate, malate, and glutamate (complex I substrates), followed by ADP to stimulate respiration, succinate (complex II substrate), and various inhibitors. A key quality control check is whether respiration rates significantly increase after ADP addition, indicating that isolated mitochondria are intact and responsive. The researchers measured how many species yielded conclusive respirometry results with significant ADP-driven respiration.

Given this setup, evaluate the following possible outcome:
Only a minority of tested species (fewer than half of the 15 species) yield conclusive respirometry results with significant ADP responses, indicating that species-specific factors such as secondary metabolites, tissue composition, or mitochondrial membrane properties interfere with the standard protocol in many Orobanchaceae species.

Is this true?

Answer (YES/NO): NO